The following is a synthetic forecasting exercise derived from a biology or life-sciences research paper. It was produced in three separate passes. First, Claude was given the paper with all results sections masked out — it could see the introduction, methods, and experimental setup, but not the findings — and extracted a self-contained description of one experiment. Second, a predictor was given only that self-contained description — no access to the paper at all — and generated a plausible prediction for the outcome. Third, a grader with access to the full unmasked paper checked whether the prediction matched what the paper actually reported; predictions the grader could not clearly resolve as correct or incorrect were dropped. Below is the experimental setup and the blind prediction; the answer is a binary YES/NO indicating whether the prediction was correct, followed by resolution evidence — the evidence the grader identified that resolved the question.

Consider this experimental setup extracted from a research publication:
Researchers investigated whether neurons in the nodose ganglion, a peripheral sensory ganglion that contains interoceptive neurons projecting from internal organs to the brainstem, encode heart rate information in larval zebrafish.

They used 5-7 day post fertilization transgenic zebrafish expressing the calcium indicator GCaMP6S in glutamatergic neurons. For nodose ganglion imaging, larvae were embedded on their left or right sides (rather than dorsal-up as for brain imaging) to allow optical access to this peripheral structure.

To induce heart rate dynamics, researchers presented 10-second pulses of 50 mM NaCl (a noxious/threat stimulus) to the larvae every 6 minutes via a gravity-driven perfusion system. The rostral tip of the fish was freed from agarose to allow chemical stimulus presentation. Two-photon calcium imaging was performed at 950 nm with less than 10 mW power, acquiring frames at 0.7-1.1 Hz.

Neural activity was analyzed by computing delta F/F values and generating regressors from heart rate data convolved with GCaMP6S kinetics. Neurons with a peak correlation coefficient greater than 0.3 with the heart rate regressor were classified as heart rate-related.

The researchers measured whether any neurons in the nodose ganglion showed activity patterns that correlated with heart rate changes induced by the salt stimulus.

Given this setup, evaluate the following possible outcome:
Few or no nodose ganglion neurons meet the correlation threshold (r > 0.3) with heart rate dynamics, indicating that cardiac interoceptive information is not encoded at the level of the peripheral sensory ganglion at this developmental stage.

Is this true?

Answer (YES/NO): NO